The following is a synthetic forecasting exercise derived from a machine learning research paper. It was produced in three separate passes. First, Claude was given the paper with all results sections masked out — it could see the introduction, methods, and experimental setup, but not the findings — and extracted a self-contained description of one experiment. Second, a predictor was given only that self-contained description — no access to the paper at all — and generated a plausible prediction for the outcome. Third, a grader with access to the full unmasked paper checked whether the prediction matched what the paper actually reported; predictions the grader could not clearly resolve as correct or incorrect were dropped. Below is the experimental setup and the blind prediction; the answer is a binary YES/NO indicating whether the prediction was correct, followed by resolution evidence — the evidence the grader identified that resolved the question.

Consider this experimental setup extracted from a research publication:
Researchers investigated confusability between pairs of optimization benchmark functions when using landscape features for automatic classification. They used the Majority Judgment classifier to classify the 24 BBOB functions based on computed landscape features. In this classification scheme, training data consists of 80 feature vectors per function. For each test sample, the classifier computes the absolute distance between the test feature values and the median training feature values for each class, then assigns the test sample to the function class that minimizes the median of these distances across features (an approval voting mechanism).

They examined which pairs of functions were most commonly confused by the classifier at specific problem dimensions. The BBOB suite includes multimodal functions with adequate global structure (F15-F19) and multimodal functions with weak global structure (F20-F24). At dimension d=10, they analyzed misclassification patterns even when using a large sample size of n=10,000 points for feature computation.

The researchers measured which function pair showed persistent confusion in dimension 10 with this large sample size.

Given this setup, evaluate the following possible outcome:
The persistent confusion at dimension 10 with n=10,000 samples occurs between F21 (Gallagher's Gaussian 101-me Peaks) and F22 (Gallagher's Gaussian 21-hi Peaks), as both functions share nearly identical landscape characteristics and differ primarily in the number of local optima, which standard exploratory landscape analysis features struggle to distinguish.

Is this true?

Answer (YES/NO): NO